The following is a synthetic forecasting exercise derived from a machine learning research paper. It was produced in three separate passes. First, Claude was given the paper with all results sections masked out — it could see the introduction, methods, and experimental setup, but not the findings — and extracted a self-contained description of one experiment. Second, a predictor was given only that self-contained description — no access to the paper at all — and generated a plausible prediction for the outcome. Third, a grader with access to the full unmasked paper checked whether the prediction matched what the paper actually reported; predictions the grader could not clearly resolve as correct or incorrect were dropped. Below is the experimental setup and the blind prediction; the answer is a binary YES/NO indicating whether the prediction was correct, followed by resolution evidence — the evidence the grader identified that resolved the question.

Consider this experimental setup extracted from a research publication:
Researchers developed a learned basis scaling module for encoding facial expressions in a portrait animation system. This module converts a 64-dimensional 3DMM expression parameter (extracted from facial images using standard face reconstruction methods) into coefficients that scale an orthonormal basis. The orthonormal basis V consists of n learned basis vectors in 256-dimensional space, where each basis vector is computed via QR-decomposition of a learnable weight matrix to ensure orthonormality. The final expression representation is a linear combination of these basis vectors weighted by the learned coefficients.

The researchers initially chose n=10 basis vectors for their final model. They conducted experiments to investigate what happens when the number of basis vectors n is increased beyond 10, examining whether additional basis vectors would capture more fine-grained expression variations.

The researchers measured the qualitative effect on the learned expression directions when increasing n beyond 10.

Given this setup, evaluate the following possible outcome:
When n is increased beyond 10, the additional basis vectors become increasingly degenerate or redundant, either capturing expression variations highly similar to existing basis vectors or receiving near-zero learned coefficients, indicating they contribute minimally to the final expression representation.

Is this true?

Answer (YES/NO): YES